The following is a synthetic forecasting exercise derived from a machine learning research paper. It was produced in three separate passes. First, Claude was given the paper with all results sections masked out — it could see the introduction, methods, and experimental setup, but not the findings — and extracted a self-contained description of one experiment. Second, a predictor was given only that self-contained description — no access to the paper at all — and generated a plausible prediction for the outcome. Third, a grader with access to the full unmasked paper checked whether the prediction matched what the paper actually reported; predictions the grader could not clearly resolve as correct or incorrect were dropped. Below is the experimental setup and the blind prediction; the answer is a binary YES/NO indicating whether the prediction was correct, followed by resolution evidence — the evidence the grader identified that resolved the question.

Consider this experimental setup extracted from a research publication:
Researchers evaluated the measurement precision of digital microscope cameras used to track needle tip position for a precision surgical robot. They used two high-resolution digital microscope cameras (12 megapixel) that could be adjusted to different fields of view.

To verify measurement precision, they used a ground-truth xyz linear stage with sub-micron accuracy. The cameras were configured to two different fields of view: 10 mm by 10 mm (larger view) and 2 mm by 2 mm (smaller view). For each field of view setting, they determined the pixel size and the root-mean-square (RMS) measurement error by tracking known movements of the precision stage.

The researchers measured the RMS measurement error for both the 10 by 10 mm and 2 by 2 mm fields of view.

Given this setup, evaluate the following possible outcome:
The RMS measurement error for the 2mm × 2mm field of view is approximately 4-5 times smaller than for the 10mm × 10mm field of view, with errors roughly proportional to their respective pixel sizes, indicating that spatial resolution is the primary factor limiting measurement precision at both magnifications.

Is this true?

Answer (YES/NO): NO